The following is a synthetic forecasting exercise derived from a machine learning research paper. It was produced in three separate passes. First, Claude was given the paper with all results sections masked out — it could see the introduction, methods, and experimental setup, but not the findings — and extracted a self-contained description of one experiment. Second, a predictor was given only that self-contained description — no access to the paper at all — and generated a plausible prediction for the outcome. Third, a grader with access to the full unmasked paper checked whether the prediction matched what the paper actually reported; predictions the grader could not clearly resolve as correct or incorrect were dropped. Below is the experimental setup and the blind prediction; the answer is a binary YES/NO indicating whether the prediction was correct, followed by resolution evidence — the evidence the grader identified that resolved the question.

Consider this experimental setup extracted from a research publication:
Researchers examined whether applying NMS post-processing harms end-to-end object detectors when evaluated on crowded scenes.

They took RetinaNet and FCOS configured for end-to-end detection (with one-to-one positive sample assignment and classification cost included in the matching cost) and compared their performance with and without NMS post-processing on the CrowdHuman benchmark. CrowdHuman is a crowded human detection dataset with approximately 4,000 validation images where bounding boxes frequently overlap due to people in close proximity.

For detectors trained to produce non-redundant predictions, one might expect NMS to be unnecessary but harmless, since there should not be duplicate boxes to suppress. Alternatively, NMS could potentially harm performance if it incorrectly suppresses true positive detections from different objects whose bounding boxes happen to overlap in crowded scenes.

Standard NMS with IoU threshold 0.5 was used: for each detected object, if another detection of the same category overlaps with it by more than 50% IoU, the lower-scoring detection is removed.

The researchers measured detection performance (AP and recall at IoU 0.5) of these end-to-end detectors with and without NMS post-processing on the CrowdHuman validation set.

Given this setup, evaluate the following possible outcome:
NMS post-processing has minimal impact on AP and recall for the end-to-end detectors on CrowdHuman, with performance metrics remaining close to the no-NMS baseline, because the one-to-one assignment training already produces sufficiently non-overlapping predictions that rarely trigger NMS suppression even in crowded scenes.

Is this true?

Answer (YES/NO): NO